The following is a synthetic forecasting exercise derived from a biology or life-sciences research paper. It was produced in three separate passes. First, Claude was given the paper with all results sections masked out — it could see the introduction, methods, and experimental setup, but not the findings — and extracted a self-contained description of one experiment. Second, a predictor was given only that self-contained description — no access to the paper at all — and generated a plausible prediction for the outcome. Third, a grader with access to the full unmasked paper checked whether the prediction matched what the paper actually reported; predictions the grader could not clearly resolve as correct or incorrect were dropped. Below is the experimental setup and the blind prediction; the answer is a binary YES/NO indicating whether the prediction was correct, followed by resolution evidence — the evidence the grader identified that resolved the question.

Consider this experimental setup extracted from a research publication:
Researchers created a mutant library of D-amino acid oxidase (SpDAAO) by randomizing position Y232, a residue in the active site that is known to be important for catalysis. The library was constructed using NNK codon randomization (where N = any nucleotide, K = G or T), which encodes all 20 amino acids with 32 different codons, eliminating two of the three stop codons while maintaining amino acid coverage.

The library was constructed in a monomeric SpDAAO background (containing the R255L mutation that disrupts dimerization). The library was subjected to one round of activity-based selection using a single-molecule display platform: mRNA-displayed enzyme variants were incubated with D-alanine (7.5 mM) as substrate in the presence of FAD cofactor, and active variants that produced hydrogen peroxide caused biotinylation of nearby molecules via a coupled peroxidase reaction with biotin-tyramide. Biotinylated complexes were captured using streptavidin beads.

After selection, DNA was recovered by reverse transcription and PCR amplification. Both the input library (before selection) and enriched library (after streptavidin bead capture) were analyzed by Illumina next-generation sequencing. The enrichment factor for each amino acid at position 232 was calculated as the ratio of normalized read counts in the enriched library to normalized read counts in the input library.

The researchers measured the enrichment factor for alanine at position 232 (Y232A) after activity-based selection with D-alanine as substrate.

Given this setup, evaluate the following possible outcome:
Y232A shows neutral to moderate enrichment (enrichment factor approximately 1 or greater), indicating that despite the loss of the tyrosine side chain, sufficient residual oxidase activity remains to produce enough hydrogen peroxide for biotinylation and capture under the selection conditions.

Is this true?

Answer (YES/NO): NO